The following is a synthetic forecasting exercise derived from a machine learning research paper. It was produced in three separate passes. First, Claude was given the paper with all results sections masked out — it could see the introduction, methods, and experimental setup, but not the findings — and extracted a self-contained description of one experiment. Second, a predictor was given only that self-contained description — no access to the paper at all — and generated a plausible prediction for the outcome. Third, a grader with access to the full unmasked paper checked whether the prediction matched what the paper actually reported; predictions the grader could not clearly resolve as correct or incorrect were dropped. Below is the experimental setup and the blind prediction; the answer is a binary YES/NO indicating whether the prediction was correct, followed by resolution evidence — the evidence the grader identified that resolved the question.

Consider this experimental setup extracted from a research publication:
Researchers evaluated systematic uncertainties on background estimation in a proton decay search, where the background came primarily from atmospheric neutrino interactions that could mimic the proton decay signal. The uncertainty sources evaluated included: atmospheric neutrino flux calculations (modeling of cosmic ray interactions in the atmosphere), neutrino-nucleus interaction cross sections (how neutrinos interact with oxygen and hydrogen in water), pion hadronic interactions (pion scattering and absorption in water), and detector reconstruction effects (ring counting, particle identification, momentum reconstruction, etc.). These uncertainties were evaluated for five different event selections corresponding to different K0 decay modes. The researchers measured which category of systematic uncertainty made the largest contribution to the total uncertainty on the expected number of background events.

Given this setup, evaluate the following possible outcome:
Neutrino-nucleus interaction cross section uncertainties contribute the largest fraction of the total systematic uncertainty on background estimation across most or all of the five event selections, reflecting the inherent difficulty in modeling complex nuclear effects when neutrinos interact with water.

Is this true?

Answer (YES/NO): YES